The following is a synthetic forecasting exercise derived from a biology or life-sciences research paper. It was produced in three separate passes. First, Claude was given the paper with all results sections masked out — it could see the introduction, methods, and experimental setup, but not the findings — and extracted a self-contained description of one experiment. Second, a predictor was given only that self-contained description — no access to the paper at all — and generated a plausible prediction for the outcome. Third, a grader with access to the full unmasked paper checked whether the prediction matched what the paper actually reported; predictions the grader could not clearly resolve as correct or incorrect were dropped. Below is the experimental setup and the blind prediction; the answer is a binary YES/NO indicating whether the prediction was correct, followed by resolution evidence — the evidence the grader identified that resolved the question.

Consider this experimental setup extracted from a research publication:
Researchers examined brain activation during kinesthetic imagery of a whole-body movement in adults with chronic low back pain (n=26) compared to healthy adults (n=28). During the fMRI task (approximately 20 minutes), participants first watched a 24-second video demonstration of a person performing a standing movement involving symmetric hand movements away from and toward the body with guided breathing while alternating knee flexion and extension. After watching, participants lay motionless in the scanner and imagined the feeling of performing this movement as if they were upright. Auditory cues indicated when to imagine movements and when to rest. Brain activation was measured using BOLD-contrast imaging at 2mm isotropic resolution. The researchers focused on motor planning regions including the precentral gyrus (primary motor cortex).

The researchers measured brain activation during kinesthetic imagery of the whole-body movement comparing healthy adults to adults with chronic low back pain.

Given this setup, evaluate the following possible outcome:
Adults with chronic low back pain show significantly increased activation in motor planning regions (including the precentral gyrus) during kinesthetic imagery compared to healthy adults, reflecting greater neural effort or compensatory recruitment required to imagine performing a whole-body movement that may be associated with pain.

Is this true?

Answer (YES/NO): NO